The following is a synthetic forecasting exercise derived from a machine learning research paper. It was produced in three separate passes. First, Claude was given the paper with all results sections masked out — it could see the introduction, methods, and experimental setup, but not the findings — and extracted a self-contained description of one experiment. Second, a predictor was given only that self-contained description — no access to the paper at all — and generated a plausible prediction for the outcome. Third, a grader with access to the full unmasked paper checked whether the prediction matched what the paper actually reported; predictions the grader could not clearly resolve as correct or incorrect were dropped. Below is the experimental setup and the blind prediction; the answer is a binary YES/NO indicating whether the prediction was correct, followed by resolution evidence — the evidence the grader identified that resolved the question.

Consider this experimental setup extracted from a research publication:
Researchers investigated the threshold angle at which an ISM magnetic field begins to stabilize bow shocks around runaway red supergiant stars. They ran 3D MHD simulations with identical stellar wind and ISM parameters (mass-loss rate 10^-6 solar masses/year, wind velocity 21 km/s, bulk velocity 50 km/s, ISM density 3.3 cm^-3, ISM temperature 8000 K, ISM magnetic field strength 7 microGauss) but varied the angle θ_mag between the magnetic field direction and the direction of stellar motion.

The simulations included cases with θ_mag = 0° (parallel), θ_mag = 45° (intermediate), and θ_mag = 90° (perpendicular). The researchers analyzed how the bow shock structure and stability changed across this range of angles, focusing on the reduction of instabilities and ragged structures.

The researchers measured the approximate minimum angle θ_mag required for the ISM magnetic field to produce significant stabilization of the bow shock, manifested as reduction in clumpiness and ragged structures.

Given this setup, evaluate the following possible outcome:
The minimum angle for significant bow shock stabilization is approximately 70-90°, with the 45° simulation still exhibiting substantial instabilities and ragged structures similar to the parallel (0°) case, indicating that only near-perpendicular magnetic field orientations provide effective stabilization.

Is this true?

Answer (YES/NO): NO